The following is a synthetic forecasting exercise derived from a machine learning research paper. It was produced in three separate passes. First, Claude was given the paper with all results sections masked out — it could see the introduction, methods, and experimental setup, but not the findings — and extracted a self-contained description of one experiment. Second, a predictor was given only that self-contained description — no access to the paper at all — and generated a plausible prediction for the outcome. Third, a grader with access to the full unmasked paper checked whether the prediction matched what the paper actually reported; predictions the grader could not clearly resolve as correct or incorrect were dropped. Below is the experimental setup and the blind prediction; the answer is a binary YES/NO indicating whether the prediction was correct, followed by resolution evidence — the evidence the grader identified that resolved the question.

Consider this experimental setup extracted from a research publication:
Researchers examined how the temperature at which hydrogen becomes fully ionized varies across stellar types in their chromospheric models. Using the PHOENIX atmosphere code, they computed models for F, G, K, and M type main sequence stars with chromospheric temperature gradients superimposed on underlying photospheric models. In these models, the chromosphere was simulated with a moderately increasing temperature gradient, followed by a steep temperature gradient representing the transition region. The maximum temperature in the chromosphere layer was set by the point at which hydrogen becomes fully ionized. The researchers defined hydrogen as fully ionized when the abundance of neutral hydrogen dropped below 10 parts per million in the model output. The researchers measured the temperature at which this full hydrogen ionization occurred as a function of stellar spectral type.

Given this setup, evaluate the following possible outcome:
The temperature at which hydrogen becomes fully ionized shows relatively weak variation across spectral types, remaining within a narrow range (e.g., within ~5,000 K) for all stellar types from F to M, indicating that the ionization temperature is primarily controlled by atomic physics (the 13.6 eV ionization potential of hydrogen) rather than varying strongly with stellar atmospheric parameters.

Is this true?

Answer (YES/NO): NO